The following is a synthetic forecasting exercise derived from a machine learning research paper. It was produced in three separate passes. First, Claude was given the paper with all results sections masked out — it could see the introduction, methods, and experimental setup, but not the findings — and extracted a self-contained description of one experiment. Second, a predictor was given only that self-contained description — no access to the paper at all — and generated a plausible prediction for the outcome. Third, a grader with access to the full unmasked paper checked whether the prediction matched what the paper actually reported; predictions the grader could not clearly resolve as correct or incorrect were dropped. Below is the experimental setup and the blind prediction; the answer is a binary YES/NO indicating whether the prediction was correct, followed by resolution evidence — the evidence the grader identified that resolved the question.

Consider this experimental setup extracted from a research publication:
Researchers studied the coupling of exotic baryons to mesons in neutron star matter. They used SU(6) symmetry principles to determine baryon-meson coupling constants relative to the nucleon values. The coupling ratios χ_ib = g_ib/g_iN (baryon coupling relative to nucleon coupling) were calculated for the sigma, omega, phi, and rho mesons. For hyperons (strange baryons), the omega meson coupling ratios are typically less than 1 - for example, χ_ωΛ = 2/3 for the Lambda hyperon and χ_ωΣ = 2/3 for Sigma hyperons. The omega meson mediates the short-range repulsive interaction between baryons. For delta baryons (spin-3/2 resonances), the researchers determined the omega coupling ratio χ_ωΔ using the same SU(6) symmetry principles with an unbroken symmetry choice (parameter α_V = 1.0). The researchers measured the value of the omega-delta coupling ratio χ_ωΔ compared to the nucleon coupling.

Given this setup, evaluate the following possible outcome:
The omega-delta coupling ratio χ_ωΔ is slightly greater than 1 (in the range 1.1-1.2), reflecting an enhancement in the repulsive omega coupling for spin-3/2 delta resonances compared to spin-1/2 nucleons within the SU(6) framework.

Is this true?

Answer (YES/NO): NO